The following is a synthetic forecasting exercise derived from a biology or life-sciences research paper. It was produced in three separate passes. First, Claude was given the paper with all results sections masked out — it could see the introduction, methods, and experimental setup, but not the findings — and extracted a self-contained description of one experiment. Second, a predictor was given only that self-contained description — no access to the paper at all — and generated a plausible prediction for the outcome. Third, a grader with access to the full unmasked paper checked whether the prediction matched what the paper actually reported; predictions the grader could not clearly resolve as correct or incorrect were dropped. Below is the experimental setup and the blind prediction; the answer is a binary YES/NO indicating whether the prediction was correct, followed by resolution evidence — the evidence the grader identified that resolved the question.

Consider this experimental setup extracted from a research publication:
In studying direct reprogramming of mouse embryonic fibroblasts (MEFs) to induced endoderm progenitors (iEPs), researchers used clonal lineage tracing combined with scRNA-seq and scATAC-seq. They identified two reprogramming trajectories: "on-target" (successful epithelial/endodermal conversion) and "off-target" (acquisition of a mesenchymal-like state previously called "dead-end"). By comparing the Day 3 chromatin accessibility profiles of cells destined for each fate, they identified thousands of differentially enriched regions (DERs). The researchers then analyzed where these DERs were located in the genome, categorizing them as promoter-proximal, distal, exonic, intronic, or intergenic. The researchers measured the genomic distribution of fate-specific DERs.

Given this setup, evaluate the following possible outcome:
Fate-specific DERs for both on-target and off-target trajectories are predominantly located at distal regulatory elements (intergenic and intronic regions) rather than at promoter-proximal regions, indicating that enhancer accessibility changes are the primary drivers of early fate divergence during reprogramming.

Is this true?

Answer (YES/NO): YES